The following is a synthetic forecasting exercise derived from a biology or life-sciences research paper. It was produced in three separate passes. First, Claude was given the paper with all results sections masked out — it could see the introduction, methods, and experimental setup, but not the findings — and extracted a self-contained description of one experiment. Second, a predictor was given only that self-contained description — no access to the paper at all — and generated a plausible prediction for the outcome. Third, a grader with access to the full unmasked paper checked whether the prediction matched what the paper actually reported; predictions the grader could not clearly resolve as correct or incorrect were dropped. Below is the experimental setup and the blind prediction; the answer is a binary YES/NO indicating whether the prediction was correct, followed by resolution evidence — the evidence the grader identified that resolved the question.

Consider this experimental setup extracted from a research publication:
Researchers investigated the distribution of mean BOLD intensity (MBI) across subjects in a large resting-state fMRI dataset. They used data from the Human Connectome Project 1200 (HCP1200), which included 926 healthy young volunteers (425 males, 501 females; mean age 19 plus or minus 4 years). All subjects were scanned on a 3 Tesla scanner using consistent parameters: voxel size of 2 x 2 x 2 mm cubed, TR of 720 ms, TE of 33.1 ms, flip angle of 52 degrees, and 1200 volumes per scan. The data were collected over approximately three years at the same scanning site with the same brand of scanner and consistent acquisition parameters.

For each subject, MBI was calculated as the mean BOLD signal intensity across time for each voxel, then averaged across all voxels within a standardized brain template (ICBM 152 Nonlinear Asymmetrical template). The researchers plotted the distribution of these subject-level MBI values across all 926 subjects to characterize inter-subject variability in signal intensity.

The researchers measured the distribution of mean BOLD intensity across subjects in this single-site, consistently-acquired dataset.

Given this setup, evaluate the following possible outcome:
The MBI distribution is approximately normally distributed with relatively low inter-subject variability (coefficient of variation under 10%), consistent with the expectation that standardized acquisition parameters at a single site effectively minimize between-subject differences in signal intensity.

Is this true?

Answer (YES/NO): NO